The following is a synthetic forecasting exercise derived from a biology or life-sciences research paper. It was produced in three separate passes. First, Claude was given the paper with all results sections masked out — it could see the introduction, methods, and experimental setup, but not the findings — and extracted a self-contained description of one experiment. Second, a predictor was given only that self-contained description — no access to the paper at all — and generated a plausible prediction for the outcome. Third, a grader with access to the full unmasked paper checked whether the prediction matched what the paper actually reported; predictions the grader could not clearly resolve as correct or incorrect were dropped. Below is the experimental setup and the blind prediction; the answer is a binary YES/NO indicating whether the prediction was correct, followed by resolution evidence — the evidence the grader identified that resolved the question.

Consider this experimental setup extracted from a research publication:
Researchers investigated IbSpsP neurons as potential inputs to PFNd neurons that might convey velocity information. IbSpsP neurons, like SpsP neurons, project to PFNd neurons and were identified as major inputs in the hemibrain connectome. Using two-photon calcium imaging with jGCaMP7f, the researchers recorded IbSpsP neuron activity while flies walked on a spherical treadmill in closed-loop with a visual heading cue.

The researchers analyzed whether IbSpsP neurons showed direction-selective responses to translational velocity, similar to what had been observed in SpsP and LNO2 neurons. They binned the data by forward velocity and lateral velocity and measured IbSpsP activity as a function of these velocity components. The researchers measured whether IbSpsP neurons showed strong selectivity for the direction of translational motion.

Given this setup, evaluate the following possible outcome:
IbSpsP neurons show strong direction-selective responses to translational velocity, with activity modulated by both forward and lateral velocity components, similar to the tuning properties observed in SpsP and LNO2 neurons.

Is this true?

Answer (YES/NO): NO